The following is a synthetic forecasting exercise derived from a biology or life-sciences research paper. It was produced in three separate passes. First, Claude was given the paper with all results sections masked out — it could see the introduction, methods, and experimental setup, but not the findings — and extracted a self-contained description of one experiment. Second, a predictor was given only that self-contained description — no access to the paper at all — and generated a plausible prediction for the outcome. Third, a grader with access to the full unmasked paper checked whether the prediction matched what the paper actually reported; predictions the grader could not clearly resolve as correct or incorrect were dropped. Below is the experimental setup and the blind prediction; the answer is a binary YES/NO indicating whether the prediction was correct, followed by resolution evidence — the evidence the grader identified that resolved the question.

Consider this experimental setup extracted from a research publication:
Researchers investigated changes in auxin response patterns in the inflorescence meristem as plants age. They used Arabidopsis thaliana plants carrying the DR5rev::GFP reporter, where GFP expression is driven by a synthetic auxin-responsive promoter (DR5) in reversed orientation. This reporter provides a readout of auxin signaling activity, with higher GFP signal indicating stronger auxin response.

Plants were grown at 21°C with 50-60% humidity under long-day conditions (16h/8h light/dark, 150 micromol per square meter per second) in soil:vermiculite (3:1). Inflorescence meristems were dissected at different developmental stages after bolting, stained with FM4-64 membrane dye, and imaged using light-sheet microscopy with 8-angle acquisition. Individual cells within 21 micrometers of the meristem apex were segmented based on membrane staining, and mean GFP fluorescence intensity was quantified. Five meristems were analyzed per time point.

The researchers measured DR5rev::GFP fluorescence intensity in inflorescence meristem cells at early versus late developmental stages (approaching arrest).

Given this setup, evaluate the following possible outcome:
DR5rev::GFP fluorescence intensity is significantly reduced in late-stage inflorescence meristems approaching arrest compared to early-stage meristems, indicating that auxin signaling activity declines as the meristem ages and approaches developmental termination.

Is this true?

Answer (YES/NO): YES